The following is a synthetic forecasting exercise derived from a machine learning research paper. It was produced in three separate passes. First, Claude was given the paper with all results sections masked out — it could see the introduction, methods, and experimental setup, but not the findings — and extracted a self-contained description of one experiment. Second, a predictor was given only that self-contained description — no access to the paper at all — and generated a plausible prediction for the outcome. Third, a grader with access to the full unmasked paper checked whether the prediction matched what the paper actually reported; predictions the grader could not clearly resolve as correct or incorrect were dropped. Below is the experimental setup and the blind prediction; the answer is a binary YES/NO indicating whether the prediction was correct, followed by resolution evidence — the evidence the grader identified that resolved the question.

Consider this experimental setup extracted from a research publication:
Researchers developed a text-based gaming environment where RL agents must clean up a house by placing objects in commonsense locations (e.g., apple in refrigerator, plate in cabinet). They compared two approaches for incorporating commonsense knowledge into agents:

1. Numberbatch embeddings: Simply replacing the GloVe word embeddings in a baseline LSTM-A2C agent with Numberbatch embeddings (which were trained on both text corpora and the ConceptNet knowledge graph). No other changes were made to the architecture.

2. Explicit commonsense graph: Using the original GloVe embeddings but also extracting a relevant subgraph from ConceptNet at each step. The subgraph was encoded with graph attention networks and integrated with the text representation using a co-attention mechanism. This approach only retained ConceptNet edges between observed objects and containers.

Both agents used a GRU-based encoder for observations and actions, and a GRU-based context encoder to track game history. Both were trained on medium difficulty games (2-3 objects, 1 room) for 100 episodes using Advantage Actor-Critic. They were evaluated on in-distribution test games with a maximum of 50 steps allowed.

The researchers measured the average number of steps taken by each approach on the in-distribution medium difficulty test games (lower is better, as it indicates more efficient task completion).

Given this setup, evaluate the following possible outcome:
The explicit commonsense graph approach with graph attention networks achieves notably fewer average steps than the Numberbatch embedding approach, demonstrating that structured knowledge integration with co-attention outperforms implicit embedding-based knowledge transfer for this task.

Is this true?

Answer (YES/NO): NO